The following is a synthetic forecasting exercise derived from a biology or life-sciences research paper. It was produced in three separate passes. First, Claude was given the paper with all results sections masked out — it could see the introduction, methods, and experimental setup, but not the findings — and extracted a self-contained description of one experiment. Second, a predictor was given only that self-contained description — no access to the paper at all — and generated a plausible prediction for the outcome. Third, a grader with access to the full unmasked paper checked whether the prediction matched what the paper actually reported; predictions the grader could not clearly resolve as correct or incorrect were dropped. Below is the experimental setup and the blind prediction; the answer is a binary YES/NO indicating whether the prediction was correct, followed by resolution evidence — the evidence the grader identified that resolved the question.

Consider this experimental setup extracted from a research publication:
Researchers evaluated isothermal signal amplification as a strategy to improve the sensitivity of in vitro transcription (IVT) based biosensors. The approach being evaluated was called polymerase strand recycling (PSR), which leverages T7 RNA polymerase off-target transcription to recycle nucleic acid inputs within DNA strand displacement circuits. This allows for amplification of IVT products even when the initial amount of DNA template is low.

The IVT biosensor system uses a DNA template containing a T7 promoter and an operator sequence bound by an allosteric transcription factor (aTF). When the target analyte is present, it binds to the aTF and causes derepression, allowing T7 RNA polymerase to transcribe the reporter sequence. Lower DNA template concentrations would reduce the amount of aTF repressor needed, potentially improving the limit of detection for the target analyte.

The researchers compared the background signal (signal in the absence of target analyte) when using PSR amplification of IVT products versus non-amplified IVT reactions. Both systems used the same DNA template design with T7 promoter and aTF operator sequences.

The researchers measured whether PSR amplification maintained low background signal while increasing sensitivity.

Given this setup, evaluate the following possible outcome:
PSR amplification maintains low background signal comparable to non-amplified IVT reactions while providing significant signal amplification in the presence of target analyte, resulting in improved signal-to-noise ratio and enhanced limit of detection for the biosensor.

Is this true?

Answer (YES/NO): NO